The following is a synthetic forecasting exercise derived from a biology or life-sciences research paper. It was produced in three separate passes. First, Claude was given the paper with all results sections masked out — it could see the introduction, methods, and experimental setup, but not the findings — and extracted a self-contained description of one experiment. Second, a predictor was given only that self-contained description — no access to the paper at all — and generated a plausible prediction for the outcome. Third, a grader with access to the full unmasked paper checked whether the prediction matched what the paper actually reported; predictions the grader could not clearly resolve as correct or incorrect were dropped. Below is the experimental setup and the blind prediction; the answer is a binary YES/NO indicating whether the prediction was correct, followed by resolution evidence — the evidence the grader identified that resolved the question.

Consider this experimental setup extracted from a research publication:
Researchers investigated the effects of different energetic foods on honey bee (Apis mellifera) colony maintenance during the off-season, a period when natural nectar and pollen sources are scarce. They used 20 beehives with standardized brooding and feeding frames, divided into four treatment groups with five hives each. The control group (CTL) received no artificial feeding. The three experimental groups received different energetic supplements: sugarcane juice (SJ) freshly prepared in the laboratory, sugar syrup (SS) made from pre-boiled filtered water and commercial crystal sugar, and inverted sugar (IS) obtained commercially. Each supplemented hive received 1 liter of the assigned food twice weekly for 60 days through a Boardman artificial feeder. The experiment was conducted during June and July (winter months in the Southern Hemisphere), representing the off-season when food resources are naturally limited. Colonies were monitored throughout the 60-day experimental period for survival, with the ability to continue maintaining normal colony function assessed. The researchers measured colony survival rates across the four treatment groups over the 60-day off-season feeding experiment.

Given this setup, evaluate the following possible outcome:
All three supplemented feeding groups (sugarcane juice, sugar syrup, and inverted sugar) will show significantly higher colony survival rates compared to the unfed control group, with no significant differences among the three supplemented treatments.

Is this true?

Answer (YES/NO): NO